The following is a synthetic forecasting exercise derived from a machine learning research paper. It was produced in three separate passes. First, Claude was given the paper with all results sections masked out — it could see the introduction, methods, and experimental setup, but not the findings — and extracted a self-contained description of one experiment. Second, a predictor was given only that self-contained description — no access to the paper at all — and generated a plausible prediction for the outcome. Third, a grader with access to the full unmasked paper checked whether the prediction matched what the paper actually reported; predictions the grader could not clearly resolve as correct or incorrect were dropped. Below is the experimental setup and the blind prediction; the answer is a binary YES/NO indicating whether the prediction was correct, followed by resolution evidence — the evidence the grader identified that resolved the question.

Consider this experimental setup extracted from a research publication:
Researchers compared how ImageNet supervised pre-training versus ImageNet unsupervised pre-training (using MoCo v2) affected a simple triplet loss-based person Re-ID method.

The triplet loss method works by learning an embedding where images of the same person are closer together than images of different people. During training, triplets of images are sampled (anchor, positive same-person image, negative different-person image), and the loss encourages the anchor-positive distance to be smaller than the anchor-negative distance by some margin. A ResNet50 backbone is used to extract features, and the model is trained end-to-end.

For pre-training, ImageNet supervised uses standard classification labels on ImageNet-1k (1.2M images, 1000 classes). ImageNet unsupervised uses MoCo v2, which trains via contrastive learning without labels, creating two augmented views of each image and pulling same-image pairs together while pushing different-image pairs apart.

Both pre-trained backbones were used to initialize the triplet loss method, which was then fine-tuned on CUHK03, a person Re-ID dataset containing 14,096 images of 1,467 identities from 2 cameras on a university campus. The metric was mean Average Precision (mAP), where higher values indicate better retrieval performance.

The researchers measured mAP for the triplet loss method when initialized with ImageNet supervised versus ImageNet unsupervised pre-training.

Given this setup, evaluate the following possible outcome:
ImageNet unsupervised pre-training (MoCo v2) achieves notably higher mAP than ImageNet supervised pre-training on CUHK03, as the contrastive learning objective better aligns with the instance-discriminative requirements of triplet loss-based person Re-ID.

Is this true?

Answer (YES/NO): YES